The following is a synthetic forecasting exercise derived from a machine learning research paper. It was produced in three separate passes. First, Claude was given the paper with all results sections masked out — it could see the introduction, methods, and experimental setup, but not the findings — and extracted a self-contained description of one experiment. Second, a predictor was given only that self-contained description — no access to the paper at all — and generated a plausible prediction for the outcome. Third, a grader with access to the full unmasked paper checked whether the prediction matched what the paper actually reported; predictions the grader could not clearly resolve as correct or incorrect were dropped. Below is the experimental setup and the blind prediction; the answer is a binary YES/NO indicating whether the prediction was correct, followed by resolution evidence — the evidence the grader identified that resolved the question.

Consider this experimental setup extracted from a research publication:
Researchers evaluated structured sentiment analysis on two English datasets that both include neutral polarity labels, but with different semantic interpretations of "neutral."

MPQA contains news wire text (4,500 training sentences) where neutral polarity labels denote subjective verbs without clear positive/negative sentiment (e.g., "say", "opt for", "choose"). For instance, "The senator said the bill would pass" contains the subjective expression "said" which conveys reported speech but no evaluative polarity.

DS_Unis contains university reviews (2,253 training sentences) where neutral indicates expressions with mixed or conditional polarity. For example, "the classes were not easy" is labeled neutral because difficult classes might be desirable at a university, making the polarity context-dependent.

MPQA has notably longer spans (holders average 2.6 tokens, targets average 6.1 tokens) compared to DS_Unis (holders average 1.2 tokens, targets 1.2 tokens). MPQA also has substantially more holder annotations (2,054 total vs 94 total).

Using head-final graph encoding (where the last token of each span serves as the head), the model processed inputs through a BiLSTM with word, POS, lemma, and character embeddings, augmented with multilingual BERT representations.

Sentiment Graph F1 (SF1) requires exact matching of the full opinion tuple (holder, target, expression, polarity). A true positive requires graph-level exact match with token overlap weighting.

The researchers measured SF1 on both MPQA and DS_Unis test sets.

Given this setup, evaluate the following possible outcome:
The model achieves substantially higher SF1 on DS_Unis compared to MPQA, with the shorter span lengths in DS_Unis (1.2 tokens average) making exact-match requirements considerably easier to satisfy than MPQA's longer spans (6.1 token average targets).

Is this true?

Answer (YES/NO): YES